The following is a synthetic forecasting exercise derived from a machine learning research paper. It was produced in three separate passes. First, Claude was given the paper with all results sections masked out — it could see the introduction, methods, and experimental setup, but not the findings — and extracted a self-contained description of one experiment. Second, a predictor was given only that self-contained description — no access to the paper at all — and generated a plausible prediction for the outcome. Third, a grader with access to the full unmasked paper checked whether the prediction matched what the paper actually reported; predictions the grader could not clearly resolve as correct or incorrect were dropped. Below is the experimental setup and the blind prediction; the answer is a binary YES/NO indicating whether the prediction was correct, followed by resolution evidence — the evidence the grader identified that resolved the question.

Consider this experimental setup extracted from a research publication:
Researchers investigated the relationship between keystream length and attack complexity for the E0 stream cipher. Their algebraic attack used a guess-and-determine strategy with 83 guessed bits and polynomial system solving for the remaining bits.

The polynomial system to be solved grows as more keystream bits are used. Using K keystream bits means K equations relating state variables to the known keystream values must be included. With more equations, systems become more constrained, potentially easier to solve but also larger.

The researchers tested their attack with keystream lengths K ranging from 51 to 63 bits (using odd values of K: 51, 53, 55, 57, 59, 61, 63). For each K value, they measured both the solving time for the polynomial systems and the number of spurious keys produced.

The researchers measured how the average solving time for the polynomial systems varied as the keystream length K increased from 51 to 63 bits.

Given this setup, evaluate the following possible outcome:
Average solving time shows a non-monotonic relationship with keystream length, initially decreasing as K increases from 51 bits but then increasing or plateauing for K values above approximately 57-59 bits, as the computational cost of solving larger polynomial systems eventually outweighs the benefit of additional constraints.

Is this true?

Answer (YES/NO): NO